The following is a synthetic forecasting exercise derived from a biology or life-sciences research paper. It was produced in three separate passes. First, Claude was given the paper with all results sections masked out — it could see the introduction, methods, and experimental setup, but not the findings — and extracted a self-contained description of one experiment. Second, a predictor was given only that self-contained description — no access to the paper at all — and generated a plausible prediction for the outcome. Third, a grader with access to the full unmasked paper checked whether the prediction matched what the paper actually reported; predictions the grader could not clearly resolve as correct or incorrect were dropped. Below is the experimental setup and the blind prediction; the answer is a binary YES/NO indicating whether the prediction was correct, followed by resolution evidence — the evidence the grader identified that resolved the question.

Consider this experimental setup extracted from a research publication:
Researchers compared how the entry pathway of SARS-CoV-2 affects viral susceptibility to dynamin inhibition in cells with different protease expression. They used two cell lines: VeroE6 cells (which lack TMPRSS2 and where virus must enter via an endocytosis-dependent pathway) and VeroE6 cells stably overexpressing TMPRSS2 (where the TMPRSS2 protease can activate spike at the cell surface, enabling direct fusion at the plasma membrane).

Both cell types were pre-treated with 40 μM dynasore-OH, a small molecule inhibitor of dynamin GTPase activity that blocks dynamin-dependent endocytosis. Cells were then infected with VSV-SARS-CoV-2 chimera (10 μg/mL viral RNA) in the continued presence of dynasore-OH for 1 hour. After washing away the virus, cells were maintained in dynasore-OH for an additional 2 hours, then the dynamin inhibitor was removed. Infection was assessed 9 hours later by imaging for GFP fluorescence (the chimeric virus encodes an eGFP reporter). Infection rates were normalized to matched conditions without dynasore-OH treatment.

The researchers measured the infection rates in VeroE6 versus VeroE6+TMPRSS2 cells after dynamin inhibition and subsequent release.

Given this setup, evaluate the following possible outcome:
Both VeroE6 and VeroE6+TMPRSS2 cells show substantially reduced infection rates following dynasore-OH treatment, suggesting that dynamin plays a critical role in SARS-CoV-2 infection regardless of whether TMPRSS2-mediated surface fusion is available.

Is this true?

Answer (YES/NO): YES